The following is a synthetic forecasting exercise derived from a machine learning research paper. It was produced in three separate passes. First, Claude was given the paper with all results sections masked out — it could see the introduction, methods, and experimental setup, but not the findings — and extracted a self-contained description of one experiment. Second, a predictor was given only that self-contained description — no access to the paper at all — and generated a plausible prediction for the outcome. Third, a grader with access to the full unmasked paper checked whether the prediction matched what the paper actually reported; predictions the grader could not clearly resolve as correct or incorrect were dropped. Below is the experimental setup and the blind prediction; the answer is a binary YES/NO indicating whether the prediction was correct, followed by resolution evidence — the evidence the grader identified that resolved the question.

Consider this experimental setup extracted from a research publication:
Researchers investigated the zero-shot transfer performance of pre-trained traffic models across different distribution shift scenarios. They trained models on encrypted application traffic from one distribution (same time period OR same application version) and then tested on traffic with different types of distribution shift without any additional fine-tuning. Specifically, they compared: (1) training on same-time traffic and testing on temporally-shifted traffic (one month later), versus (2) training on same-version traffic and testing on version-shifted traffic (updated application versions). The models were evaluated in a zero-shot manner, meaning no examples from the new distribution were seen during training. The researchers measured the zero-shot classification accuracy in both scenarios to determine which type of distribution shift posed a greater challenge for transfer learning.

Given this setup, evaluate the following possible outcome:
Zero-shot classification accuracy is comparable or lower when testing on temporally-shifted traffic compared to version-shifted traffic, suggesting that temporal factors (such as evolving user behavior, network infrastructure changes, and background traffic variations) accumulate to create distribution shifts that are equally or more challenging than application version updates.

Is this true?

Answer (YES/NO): NO